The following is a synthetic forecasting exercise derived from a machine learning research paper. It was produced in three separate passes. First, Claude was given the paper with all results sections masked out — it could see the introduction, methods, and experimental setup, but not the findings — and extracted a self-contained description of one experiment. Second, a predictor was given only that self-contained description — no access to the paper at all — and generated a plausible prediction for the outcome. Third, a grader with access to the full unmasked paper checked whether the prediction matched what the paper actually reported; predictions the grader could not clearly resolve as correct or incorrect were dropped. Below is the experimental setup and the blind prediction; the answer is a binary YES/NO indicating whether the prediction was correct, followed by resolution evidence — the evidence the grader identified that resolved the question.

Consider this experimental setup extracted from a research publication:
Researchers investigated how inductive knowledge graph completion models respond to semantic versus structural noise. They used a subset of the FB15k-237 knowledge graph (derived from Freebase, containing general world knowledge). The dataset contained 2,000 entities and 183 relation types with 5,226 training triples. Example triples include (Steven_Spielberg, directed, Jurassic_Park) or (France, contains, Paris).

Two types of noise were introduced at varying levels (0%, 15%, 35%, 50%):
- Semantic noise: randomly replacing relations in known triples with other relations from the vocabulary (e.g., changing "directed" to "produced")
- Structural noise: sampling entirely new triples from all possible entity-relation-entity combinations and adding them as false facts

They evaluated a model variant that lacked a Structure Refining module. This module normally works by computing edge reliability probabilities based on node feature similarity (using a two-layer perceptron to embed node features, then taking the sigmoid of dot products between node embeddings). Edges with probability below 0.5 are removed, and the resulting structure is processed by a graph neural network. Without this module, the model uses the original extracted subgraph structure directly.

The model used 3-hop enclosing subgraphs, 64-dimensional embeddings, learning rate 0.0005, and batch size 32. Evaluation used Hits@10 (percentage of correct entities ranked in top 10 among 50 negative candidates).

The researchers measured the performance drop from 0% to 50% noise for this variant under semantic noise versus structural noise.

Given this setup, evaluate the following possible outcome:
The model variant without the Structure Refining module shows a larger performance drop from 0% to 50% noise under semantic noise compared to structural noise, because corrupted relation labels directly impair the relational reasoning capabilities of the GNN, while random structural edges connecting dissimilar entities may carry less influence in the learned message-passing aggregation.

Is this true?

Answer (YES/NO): NO